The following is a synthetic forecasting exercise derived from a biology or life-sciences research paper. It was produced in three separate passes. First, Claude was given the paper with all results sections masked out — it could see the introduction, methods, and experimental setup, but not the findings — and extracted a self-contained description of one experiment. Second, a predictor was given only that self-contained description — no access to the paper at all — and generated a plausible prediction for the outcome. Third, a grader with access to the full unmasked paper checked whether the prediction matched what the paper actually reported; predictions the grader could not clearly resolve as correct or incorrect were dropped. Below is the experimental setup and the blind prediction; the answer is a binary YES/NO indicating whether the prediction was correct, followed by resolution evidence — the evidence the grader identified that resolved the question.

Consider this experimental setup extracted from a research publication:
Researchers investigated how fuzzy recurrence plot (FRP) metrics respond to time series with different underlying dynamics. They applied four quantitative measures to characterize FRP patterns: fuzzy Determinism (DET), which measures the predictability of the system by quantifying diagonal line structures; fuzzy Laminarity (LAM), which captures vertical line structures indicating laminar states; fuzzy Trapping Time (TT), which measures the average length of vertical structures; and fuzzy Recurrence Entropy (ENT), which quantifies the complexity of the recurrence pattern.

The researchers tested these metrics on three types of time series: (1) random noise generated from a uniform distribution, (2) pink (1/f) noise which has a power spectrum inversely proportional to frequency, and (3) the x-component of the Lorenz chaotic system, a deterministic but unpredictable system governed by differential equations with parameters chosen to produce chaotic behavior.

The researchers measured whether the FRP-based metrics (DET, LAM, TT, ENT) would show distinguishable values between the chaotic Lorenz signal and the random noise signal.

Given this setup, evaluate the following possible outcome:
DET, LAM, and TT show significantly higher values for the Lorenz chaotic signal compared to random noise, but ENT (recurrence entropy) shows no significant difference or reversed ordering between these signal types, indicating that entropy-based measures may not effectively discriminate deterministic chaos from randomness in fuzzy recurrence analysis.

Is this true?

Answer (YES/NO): NO